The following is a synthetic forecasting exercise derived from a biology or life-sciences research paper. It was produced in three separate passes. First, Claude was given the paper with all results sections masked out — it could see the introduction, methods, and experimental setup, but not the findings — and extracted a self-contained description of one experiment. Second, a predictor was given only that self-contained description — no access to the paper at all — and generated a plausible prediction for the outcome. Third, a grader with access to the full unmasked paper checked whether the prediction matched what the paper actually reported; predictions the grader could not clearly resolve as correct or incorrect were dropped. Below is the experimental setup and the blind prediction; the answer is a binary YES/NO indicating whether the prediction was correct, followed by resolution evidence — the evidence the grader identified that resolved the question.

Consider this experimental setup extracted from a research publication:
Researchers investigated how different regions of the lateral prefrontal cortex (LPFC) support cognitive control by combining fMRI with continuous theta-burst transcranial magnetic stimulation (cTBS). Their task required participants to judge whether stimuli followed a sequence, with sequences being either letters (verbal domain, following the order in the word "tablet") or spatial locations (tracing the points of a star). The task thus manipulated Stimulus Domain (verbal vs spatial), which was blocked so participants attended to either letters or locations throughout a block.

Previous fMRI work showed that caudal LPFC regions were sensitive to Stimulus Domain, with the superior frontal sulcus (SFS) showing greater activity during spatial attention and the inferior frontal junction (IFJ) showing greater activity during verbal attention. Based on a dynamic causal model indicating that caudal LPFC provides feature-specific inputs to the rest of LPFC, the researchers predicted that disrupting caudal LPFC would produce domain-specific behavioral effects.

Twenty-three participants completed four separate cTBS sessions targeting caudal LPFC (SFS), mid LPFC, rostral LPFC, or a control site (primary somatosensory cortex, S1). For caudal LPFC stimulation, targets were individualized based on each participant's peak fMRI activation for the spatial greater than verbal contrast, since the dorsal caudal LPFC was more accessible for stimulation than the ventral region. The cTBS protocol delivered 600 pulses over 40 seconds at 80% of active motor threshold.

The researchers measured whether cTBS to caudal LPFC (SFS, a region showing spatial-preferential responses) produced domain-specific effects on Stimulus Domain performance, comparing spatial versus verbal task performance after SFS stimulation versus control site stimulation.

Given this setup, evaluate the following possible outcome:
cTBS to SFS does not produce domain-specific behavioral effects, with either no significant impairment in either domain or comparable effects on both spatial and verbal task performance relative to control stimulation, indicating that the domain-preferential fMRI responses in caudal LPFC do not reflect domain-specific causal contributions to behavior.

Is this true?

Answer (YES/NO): NO